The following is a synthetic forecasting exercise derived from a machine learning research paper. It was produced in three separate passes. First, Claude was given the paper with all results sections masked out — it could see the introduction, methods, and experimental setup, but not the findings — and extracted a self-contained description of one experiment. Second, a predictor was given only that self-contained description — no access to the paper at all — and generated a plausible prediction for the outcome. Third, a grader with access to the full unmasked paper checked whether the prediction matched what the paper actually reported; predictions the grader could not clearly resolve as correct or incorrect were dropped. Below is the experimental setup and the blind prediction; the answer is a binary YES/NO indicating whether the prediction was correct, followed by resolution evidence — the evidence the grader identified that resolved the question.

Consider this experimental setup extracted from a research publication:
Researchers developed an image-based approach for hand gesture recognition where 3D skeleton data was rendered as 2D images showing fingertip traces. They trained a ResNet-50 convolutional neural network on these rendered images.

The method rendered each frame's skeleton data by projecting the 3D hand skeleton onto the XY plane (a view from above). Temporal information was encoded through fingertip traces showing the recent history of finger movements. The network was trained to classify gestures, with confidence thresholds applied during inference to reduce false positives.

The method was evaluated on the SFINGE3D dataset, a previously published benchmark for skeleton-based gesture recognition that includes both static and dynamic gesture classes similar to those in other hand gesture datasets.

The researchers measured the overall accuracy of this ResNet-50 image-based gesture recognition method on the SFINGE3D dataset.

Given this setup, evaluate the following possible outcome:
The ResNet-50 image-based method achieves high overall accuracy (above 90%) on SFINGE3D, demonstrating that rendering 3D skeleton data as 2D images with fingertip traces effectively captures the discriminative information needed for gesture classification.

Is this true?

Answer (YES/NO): NO